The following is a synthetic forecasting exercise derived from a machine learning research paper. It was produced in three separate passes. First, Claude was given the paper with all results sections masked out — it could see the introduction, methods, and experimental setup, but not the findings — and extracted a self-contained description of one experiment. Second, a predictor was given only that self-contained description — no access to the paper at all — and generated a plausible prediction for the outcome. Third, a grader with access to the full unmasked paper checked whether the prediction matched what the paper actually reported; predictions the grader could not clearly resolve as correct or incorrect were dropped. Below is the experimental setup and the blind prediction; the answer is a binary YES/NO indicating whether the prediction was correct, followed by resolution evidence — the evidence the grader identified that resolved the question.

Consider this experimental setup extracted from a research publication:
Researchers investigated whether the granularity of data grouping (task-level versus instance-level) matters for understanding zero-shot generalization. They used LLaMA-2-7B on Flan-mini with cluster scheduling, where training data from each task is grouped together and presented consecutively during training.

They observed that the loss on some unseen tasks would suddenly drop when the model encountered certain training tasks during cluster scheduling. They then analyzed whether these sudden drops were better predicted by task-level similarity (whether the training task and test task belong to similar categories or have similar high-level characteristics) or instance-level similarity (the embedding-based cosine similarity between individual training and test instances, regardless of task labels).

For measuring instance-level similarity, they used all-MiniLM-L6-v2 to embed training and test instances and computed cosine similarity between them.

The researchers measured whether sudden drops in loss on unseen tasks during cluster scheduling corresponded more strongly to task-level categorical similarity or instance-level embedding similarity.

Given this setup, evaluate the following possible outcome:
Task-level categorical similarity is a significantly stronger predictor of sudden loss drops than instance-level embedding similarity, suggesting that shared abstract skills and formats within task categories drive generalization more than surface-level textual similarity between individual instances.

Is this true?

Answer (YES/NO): NO